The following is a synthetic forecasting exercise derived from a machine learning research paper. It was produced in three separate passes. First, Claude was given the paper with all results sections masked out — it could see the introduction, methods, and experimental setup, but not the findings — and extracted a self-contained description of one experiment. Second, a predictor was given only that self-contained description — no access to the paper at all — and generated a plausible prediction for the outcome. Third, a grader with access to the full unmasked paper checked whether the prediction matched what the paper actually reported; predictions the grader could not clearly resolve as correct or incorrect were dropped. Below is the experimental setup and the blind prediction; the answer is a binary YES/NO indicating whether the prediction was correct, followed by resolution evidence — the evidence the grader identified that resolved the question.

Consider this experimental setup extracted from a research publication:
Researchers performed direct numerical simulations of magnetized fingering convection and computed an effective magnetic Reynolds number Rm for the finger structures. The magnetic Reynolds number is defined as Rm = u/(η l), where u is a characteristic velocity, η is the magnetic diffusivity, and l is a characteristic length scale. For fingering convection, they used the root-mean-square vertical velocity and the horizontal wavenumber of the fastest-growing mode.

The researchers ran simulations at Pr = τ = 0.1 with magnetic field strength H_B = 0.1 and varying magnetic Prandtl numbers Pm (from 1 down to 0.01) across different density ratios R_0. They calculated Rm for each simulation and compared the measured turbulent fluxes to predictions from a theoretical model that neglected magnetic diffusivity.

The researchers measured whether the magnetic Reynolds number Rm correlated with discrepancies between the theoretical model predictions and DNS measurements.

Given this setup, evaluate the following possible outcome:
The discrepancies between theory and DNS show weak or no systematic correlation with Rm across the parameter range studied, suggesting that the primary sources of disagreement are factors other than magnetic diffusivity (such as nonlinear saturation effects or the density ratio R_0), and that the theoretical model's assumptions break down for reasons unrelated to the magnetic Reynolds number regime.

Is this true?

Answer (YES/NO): NO